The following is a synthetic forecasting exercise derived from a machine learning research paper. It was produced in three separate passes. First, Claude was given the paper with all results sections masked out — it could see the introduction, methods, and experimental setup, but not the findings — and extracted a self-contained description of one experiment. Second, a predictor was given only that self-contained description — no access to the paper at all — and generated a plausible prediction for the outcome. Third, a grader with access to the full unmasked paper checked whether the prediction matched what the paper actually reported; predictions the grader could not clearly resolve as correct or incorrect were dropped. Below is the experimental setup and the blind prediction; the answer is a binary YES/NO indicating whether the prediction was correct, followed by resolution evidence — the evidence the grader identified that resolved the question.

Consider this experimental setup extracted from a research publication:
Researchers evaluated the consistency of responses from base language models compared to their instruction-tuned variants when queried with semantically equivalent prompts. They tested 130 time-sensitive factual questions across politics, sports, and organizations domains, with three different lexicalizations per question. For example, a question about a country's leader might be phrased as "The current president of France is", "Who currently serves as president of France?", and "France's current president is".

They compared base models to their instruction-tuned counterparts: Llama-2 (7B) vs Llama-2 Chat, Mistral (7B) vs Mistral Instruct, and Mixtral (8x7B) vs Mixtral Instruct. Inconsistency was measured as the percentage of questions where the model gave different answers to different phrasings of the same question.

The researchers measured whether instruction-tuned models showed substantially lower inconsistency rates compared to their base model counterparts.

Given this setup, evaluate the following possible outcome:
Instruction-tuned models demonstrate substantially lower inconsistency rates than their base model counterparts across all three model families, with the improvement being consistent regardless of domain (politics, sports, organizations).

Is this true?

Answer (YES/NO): NO